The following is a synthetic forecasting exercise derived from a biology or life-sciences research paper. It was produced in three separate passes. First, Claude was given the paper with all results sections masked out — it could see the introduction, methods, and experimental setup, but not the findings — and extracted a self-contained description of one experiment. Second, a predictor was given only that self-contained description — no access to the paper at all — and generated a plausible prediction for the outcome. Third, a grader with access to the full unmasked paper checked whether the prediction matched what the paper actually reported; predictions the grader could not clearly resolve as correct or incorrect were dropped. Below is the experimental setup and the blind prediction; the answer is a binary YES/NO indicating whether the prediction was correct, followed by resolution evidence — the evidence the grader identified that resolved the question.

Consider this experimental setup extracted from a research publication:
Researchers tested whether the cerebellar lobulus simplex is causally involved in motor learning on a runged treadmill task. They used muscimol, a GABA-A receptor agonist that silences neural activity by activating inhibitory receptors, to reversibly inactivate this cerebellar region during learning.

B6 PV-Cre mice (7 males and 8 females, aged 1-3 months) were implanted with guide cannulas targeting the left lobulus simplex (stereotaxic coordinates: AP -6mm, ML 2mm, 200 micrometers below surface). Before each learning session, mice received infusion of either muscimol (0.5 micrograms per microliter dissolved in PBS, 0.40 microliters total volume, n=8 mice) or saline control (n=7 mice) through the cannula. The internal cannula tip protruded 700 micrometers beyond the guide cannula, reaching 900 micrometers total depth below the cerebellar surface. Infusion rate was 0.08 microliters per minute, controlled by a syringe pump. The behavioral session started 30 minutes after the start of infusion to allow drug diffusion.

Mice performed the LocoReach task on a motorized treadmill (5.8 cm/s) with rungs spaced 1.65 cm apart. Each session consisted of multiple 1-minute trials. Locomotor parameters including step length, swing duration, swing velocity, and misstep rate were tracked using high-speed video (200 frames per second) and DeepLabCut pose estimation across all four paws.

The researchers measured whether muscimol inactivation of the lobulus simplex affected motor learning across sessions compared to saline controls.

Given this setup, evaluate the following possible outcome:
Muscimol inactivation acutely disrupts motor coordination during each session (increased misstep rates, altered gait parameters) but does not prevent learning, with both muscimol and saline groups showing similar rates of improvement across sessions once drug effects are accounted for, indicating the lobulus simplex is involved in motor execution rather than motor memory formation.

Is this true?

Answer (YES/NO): NO